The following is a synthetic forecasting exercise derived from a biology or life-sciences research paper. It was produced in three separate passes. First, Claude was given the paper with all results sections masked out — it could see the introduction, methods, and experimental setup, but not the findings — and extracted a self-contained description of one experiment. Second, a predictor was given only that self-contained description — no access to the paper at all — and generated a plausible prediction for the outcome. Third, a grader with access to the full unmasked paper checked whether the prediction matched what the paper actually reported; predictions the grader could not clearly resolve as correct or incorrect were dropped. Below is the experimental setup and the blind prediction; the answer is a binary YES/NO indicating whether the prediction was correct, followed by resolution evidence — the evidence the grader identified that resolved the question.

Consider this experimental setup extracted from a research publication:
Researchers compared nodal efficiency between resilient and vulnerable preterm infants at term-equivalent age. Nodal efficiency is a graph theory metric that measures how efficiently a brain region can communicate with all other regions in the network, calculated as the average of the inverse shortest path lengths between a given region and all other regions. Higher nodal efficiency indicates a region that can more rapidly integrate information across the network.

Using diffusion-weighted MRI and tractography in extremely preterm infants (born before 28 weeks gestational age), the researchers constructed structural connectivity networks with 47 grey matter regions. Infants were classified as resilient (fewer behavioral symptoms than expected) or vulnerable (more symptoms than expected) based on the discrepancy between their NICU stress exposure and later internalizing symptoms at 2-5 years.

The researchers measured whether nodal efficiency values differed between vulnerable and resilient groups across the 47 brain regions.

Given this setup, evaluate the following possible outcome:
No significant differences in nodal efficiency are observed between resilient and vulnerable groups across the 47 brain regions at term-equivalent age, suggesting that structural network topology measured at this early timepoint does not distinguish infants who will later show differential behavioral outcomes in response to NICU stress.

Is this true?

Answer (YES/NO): NO